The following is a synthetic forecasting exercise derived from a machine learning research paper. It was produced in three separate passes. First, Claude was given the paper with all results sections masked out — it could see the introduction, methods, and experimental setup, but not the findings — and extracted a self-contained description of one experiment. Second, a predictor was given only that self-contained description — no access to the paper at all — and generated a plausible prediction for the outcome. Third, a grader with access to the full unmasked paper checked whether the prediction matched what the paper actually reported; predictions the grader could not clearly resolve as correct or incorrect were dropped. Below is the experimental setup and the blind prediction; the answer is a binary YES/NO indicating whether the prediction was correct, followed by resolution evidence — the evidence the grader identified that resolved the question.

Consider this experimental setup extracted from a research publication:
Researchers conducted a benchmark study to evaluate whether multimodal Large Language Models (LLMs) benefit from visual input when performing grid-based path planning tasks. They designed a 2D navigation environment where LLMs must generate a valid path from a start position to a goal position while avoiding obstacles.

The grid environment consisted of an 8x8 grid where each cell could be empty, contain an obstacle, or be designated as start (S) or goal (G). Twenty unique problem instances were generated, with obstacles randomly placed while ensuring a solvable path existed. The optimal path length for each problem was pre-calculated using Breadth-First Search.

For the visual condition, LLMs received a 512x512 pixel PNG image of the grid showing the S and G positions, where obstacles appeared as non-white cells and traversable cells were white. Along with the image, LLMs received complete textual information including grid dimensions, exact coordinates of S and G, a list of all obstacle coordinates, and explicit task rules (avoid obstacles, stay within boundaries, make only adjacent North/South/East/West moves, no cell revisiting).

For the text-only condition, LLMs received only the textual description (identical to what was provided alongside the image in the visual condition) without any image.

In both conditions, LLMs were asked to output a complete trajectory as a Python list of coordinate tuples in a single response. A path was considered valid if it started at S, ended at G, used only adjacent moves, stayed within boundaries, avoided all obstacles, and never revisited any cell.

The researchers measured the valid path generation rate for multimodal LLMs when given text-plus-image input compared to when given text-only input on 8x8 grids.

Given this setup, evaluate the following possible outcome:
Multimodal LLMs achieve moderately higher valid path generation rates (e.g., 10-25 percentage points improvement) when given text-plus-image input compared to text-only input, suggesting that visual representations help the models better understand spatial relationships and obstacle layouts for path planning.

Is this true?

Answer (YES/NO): NO